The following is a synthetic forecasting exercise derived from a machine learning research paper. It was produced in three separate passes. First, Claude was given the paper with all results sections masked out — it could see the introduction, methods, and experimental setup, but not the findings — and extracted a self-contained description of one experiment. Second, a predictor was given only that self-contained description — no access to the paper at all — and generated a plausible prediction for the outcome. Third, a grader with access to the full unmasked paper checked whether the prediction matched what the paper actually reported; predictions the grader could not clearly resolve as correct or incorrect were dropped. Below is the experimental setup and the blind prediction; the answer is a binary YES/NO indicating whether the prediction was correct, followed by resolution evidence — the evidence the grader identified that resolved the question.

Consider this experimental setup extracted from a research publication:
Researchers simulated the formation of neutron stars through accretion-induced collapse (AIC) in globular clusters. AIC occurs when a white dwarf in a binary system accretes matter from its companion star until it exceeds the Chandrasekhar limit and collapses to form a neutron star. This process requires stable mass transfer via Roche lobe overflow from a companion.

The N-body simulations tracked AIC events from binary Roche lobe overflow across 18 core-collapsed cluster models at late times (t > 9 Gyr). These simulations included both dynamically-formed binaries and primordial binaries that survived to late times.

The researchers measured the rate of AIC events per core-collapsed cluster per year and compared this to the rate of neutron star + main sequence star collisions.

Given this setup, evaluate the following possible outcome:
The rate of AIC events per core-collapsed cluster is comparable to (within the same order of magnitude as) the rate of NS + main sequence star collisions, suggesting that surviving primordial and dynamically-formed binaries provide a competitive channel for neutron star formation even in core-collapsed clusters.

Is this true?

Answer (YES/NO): NO